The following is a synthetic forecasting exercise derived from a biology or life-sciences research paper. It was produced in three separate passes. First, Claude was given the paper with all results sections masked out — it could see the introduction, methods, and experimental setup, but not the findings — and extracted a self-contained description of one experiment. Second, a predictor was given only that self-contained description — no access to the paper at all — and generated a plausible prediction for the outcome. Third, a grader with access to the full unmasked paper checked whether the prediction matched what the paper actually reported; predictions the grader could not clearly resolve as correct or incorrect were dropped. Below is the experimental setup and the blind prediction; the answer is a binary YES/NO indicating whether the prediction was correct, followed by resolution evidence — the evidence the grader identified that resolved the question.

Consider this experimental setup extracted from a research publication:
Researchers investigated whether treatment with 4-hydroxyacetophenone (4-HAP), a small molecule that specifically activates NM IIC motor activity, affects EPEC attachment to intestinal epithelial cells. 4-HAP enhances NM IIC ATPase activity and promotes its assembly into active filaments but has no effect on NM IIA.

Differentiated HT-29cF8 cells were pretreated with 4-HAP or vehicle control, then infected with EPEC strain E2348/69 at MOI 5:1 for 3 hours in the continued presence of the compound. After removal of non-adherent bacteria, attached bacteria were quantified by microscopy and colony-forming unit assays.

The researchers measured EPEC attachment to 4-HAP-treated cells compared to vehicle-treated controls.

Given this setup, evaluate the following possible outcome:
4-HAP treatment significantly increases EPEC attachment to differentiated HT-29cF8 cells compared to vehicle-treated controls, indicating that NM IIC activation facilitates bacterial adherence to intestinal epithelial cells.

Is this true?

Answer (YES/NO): NO